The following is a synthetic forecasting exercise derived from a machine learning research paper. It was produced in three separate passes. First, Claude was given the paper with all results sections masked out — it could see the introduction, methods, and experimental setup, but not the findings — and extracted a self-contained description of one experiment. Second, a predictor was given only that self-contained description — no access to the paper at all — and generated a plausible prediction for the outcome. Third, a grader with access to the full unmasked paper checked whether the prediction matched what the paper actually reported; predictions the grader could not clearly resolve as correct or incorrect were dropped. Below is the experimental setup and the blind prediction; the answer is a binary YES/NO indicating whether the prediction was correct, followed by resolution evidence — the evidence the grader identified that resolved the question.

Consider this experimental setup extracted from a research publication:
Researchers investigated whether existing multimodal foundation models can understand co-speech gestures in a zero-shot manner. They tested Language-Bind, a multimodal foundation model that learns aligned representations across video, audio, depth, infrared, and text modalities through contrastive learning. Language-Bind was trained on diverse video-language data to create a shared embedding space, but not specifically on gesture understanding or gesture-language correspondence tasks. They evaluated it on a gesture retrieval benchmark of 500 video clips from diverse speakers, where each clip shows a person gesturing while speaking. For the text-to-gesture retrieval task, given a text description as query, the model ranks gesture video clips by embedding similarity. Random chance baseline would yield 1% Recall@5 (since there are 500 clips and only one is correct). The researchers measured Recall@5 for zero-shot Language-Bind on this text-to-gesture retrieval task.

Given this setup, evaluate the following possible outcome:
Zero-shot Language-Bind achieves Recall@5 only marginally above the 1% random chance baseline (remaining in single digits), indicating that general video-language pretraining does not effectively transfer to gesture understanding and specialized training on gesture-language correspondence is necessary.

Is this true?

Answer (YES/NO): YES